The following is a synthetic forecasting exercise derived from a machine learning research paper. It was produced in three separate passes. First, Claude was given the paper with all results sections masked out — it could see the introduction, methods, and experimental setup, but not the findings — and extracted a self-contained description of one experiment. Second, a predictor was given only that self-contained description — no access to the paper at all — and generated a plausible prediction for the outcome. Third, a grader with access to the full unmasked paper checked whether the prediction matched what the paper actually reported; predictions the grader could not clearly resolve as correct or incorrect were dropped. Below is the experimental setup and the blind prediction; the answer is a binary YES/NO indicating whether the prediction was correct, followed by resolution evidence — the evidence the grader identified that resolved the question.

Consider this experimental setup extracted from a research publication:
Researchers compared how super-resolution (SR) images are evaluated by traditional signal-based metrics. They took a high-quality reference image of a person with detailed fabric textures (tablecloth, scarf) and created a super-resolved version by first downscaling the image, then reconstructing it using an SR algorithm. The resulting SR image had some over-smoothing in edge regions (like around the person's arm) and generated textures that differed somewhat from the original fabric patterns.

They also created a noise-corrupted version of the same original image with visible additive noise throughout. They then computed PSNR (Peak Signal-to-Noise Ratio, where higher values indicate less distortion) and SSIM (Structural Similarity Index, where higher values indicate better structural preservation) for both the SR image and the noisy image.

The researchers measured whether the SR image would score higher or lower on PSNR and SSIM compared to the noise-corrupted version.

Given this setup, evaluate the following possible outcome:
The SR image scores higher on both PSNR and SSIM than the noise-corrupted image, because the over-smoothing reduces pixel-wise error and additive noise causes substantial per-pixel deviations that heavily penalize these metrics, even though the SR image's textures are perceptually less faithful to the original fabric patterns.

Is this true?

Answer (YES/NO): YES